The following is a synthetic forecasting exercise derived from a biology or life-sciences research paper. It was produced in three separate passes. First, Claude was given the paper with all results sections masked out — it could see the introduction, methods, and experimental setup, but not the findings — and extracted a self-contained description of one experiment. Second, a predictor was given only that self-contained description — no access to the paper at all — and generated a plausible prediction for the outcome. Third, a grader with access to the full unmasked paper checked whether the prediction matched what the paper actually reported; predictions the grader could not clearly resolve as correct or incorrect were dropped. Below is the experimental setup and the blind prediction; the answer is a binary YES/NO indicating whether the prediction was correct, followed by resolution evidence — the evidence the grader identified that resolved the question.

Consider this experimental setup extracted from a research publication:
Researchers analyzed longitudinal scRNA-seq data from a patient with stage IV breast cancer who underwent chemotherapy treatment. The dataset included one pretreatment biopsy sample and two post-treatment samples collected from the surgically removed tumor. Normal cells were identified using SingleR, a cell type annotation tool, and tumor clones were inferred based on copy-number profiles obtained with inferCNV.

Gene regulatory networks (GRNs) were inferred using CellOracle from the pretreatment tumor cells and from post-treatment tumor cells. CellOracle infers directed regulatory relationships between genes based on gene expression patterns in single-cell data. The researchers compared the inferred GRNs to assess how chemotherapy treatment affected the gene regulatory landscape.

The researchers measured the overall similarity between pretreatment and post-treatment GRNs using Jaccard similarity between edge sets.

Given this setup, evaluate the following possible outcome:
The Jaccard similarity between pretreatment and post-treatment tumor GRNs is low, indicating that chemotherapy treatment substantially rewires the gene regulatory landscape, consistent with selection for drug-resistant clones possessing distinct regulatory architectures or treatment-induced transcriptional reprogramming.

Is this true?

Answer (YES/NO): YES